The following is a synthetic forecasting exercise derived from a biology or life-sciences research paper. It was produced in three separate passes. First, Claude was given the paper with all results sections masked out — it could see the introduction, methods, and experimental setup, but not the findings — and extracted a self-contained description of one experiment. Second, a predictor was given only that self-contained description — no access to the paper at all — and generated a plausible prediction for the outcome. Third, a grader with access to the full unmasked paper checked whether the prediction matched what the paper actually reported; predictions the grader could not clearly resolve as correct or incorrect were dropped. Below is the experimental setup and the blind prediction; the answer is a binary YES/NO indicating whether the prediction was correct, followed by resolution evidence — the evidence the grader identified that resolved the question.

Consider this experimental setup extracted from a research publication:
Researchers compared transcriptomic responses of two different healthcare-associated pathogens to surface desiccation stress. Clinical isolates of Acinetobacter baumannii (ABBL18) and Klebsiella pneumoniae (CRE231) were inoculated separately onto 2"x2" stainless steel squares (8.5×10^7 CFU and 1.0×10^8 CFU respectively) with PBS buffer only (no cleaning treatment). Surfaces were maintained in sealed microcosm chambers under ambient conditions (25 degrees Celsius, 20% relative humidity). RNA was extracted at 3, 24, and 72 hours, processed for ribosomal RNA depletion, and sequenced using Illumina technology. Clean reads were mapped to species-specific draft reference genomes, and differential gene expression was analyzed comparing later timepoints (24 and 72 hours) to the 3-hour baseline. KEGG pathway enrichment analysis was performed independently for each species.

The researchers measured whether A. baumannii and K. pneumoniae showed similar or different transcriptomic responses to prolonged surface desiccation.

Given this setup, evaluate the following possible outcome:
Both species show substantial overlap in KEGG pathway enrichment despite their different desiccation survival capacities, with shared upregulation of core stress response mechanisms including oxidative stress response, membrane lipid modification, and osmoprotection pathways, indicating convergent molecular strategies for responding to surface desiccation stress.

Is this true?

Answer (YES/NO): NO